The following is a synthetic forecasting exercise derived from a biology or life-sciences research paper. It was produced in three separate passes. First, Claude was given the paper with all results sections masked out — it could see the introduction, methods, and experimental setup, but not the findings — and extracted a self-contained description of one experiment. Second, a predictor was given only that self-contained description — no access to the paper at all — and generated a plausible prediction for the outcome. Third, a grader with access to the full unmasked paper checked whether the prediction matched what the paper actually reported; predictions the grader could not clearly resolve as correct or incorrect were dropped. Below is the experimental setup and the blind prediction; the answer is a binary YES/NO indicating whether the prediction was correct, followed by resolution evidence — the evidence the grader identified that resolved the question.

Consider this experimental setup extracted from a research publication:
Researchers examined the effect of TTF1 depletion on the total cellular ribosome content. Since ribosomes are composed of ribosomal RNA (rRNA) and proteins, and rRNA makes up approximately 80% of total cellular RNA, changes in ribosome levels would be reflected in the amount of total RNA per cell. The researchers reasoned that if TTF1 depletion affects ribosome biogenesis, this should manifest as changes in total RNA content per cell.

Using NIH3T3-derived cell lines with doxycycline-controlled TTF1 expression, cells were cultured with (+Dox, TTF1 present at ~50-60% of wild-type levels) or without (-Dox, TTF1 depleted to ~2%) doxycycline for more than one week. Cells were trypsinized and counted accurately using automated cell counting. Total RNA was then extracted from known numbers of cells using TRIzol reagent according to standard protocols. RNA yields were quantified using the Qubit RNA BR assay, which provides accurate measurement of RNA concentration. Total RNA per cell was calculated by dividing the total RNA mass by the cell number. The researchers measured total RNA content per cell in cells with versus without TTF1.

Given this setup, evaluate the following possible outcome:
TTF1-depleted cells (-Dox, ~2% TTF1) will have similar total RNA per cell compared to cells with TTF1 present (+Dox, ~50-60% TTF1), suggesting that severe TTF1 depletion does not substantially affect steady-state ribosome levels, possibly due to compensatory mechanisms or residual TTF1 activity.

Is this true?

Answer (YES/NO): NO